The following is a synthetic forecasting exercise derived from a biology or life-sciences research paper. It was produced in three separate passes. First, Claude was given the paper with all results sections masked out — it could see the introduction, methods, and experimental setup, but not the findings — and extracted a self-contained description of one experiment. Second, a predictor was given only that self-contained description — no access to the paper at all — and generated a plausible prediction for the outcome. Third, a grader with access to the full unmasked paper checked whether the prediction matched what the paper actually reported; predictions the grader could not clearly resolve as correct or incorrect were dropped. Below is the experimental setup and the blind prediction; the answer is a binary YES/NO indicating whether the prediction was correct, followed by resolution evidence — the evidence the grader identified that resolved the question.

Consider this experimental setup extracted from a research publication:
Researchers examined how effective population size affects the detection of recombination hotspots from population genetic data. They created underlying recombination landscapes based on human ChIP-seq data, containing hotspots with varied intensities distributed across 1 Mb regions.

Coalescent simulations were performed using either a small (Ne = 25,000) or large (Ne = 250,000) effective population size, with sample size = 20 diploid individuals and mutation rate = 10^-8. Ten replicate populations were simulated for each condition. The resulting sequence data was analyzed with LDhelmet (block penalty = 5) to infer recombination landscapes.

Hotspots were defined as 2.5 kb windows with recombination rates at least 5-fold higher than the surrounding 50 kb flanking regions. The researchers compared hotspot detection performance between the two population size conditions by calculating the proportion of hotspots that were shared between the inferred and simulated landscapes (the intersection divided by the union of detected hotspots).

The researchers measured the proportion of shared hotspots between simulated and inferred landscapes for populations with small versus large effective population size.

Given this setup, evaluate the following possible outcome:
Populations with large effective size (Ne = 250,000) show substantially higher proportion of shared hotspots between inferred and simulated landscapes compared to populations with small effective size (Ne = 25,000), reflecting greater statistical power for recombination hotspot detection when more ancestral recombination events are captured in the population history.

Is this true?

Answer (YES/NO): YES